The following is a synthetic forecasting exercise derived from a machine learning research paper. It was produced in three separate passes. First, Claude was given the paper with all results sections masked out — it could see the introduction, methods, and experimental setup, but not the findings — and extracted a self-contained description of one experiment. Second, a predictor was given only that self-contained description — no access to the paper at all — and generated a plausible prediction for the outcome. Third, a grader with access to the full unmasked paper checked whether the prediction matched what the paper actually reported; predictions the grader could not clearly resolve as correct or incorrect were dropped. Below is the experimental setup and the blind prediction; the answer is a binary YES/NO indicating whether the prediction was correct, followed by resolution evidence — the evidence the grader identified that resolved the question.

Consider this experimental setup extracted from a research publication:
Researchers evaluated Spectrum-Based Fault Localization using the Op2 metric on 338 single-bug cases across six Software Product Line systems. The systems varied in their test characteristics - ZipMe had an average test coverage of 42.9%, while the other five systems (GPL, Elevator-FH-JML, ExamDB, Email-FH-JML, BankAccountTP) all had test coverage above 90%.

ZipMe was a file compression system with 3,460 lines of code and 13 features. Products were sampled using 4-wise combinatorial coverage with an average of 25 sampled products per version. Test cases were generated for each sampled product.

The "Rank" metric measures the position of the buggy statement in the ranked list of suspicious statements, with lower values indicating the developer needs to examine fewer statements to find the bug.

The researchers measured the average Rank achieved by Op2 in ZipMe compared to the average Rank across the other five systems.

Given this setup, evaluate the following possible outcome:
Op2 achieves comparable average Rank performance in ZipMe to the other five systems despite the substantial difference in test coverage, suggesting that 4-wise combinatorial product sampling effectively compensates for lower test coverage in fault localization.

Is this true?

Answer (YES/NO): NO